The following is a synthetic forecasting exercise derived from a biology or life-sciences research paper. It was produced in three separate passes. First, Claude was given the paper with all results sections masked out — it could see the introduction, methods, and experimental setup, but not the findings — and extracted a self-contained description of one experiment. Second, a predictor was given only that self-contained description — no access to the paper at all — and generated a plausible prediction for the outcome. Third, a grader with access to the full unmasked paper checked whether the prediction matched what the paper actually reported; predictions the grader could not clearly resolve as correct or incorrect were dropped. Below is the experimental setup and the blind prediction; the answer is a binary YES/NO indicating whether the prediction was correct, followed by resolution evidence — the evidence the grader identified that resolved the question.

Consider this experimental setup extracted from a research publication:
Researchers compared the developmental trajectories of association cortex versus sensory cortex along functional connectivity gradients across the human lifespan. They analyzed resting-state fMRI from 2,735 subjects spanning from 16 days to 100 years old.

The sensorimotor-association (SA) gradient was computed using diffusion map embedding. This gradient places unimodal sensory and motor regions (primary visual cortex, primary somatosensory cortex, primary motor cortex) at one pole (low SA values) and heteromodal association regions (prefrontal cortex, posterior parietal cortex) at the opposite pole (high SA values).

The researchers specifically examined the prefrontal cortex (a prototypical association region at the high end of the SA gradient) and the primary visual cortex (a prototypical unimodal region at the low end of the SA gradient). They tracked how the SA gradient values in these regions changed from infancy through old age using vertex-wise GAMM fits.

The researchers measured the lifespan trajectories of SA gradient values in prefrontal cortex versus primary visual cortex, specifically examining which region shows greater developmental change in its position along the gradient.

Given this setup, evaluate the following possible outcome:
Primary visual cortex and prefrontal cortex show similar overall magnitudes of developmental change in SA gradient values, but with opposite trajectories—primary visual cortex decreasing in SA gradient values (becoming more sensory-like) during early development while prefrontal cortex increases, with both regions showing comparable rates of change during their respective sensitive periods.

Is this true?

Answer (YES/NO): NO